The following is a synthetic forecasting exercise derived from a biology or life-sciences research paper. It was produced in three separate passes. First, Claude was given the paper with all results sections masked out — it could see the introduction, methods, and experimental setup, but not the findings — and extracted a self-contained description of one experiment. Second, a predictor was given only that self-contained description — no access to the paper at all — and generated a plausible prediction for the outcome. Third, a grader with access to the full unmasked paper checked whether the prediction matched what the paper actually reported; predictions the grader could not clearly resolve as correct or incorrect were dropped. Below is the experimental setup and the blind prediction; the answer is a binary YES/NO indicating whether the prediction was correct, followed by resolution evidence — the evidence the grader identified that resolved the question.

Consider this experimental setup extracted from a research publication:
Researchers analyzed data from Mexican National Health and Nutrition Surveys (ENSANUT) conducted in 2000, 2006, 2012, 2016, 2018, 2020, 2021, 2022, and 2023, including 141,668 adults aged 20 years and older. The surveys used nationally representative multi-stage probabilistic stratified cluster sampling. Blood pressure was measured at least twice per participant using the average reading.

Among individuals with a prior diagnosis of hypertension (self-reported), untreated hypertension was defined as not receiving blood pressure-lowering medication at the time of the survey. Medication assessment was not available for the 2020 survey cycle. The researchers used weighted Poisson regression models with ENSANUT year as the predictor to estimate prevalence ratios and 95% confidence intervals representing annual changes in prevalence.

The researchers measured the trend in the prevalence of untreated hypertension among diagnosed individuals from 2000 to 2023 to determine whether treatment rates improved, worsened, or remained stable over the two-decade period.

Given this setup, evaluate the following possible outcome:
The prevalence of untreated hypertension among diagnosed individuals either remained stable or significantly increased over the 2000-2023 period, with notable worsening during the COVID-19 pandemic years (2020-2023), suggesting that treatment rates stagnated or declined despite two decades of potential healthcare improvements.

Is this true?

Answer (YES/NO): NO